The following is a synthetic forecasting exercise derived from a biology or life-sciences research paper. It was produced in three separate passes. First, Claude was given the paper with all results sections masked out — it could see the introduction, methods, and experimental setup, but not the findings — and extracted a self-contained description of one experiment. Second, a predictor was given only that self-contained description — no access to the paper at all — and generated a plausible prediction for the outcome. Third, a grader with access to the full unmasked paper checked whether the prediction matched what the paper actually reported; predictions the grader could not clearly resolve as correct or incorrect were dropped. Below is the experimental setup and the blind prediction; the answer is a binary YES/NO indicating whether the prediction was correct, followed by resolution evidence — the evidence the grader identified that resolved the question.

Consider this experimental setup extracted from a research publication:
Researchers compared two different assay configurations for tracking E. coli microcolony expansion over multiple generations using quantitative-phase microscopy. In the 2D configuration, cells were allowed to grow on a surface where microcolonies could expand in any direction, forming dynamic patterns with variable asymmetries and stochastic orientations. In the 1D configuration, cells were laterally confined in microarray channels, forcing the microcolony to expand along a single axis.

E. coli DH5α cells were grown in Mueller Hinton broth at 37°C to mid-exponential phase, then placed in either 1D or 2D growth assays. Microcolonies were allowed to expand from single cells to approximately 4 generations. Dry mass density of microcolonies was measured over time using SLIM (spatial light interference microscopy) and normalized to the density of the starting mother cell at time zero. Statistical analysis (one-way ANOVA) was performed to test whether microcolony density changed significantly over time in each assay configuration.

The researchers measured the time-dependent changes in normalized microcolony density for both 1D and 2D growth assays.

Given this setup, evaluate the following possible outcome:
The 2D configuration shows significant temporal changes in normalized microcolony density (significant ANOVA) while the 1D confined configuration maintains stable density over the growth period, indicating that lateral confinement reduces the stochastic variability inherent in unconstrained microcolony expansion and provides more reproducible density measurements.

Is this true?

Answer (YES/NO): YES